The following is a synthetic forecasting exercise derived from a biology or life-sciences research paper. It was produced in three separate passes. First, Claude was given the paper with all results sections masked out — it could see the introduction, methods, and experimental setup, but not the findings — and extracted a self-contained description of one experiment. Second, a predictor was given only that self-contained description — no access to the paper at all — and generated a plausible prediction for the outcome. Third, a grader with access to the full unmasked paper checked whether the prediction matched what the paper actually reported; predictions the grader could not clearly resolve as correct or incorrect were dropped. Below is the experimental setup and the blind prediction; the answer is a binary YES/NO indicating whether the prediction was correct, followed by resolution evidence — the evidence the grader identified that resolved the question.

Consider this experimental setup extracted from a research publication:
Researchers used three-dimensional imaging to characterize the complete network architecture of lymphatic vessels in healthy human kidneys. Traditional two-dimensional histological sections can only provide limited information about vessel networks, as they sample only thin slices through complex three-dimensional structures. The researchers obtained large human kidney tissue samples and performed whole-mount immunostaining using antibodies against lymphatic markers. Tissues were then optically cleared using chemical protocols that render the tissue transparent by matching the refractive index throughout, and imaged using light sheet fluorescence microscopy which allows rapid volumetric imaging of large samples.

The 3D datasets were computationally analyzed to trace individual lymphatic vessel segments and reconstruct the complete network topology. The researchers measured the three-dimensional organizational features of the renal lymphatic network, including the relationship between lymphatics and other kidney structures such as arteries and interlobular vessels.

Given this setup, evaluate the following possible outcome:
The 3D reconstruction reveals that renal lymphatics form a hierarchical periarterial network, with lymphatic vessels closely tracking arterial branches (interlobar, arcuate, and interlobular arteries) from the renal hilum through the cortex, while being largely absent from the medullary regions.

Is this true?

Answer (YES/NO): YES